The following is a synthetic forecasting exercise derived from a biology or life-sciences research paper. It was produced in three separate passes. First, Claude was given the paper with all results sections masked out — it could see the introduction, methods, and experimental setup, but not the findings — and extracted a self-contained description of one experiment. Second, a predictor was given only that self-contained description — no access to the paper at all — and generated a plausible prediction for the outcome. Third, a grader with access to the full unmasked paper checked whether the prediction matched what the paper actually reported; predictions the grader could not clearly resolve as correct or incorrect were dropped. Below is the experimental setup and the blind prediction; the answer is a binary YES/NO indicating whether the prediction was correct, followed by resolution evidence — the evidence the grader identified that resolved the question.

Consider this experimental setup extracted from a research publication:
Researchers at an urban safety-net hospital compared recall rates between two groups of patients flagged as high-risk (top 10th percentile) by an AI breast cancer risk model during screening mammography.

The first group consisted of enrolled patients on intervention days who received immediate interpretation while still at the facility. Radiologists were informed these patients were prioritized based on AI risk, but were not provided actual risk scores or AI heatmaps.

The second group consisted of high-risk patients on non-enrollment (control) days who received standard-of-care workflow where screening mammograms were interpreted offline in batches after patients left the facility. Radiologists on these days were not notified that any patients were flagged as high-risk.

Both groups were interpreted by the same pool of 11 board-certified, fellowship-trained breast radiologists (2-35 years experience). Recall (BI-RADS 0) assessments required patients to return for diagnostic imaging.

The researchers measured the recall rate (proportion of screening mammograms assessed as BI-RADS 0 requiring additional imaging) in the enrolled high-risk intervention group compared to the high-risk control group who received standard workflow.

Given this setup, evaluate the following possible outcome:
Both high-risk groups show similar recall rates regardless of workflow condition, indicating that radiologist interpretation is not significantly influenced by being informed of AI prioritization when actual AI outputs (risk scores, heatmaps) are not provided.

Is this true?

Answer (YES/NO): NO